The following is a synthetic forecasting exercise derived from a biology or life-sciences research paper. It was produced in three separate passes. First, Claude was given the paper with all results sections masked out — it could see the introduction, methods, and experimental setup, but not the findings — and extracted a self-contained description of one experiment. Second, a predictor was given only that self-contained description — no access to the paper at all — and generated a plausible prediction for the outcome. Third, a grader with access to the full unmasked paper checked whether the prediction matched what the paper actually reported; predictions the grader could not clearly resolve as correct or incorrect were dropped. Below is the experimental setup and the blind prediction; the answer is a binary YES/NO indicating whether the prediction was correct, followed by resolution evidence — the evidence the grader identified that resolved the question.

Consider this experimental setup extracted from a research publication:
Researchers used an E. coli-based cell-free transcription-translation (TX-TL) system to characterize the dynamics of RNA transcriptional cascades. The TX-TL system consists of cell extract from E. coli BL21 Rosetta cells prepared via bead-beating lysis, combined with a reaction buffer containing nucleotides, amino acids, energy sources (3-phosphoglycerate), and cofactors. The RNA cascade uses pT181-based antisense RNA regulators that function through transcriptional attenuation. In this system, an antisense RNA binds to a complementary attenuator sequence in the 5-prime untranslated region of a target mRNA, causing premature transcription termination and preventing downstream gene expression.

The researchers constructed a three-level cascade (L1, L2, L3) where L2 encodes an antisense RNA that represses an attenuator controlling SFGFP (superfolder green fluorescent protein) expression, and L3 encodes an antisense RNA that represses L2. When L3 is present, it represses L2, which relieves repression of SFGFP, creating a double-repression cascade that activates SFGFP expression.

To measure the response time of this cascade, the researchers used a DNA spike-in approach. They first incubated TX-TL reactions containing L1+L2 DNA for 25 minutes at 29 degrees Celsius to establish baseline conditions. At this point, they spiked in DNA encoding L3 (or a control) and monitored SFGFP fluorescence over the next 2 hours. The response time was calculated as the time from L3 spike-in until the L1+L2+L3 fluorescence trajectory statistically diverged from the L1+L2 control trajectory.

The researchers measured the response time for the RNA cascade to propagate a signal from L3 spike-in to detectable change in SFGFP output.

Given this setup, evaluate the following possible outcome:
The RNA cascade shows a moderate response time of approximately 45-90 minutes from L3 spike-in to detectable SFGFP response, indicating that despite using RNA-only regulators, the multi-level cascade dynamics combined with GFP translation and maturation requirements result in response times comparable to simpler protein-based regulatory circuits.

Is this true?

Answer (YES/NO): NO